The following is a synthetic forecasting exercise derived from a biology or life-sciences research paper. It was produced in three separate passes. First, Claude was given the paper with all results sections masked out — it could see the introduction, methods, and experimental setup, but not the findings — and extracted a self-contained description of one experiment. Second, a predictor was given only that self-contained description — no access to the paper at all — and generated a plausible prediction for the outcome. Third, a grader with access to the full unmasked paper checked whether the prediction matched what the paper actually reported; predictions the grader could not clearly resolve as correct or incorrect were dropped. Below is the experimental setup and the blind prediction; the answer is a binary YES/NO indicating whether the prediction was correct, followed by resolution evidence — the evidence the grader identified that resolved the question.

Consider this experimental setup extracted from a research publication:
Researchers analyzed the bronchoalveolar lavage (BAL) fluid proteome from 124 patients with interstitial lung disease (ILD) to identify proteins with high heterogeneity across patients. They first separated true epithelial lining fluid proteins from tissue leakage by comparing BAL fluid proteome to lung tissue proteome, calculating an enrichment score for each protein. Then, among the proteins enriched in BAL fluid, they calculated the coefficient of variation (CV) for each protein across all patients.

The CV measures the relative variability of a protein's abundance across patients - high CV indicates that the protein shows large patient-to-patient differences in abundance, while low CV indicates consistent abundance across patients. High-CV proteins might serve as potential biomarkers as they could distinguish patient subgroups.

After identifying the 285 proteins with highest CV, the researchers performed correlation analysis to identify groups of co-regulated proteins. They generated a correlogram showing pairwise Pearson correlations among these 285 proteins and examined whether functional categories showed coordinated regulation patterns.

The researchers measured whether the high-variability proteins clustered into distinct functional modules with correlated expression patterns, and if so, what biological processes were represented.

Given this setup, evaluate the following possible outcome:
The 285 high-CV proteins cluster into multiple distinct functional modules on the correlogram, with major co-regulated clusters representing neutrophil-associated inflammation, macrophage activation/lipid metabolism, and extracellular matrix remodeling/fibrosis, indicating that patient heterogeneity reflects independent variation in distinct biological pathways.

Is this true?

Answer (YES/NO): YES